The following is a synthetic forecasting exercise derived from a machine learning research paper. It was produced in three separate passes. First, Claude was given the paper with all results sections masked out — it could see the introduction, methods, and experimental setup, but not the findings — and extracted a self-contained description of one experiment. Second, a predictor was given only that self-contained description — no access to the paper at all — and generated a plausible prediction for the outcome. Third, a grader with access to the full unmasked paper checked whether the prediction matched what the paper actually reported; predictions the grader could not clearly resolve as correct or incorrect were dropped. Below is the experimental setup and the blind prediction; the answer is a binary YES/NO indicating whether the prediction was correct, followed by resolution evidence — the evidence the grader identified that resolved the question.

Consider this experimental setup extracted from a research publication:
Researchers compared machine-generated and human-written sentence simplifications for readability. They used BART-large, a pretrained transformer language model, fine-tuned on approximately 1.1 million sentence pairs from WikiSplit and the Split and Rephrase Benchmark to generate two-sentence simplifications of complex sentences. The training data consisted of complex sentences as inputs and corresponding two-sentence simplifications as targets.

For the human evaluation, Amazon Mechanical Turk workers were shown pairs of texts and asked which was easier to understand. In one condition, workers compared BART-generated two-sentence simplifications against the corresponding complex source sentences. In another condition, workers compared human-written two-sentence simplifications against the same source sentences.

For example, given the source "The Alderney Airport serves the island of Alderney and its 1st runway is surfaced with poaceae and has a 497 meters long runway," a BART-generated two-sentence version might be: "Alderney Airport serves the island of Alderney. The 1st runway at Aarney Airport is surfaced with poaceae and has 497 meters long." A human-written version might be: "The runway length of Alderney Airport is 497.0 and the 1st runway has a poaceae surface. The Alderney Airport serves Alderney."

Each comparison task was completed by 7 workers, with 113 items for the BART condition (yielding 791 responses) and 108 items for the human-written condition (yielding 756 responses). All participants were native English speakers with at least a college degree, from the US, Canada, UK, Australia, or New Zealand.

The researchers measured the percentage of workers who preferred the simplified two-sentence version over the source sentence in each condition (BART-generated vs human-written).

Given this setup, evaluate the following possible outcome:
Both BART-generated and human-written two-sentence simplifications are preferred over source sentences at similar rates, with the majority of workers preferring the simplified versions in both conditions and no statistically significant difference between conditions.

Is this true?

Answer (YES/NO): YES